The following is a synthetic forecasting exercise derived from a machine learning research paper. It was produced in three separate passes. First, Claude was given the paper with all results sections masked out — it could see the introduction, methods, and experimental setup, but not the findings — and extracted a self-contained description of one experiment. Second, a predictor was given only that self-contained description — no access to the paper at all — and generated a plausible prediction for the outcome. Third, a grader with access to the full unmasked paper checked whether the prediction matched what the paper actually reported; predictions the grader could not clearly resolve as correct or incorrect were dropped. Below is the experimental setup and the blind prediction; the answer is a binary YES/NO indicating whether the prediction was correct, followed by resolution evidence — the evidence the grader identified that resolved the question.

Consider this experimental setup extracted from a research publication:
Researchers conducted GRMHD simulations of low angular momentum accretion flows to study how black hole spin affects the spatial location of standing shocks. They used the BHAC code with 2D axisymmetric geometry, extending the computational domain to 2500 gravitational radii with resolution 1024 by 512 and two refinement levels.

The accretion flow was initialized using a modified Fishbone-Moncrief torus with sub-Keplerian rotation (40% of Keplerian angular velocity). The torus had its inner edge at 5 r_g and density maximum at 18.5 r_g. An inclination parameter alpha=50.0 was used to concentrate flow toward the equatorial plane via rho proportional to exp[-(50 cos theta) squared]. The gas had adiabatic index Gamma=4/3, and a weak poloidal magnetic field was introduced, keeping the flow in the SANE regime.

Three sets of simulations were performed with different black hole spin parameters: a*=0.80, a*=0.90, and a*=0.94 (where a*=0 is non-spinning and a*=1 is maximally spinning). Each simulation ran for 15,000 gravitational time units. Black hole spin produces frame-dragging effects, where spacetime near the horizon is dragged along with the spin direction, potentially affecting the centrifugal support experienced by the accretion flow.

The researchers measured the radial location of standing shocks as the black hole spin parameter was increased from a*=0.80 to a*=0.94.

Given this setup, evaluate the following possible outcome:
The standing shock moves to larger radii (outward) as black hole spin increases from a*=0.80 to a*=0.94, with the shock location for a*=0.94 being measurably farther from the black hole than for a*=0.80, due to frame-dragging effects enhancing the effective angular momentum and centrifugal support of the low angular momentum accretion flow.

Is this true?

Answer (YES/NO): YES